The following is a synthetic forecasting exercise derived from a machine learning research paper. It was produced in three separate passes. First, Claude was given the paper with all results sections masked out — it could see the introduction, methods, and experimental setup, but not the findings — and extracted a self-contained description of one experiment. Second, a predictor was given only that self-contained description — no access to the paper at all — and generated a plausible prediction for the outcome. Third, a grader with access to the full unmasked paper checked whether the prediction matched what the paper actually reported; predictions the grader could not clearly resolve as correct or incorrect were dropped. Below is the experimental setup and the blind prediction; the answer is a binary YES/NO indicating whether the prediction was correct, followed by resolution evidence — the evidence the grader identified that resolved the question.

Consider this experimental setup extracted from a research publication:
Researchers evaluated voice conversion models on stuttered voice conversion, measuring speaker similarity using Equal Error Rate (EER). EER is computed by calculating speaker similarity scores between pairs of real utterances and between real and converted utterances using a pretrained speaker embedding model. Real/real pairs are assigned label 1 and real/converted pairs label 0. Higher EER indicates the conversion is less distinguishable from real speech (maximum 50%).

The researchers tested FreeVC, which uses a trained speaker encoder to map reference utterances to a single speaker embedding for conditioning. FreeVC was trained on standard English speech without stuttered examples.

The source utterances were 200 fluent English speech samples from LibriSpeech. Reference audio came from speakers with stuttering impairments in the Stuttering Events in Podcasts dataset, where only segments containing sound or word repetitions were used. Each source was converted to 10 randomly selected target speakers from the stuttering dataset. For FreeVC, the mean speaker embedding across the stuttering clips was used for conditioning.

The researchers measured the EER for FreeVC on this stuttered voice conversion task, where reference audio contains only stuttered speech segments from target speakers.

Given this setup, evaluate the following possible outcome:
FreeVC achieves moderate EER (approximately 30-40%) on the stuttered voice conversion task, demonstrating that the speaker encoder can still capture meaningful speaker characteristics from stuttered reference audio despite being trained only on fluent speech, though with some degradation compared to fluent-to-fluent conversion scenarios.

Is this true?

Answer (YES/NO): NO